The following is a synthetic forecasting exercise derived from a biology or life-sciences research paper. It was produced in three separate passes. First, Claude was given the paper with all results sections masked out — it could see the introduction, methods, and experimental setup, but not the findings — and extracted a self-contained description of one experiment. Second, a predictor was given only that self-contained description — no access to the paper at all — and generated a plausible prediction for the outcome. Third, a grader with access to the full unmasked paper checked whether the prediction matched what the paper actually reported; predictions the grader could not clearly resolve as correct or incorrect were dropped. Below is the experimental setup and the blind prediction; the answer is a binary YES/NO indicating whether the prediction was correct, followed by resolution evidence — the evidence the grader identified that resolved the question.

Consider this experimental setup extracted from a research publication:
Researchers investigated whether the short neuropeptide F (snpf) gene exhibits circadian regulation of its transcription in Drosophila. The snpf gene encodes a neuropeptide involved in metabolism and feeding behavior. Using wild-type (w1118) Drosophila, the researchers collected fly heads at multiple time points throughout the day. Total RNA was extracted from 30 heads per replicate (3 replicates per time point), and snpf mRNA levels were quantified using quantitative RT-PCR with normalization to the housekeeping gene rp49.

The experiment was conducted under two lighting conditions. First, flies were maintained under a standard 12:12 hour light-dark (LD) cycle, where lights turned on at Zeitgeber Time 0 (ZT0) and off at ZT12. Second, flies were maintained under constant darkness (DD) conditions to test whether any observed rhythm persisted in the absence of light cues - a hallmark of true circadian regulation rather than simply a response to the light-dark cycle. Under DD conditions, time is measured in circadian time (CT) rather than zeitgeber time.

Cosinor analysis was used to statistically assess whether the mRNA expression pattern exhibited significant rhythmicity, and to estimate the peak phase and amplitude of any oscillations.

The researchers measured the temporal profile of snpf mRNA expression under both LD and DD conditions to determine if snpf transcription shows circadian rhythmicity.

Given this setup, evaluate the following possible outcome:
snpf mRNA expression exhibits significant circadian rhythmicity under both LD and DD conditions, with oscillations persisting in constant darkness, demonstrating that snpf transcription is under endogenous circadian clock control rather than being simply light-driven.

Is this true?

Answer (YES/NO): YES